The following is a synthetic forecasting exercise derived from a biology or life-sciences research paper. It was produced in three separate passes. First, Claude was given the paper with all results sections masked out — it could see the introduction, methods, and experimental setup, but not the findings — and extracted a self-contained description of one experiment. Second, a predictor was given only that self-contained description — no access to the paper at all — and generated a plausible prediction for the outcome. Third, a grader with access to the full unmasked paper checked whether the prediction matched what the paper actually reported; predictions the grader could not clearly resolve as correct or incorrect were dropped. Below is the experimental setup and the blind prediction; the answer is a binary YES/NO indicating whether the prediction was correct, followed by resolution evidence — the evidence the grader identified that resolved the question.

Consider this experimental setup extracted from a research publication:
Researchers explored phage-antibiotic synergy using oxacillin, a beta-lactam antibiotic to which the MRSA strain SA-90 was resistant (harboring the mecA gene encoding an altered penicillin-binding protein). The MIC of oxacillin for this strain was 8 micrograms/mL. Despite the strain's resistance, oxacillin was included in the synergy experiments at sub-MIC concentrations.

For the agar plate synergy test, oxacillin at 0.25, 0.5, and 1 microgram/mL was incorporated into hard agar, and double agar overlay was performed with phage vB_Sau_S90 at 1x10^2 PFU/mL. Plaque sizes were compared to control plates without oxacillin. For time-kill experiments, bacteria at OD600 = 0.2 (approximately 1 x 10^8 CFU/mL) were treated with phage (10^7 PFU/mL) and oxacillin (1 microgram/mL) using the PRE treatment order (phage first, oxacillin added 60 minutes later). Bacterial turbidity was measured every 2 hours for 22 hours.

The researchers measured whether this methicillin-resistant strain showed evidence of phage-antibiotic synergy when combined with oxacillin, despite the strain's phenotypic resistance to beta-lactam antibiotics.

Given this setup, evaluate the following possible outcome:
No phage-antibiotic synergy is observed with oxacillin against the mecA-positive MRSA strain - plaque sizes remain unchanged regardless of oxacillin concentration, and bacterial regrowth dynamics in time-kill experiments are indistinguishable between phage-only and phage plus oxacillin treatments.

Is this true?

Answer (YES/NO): NO